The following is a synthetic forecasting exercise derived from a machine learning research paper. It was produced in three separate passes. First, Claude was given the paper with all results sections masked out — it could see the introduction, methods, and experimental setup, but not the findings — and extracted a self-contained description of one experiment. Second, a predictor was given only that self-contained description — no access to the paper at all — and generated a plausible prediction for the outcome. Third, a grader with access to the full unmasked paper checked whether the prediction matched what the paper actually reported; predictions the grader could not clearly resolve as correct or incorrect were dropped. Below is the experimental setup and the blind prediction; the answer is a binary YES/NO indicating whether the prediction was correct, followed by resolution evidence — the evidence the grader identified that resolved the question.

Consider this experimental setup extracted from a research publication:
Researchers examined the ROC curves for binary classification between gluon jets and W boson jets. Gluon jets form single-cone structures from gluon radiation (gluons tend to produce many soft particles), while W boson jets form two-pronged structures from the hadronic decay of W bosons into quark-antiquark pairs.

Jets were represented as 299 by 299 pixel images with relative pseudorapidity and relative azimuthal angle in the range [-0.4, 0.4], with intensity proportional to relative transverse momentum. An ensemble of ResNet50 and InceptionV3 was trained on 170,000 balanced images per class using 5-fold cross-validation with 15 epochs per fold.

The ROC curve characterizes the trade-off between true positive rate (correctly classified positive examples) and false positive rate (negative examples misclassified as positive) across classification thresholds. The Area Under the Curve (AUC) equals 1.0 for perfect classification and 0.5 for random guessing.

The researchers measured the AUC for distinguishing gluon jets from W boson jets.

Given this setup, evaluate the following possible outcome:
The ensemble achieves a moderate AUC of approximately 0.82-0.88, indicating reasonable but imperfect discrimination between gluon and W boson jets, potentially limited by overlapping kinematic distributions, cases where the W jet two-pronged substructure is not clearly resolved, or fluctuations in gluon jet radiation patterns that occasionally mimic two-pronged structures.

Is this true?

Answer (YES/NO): NO